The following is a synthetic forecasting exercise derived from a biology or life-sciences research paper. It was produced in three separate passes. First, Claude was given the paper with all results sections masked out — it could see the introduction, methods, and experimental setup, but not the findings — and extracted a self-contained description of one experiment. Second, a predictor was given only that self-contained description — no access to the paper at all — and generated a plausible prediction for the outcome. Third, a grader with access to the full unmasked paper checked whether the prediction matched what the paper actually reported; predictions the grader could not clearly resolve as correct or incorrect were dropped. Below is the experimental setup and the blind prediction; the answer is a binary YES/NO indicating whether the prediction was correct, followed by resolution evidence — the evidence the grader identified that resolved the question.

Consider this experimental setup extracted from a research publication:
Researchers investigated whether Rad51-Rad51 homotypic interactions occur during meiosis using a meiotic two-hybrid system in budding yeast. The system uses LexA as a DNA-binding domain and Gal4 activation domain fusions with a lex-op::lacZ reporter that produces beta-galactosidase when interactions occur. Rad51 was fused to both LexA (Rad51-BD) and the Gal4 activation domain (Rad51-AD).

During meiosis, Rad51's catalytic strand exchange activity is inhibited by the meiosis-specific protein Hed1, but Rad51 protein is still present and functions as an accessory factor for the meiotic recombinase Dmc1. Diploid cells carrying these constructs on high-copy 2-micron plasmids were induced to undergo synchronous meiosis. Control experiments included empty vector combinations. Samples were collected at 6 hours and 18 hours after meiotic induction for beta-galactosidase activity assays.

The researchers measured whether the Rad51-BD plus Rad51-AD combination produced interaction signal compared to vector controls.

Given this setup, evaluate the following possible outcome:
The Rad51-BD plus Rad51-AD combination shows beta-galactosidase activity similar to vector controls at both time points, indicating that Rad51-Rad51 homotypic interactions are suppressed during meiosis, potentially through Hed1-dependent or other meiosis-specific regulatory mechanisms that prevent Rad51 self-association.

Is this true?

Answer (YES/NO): NO